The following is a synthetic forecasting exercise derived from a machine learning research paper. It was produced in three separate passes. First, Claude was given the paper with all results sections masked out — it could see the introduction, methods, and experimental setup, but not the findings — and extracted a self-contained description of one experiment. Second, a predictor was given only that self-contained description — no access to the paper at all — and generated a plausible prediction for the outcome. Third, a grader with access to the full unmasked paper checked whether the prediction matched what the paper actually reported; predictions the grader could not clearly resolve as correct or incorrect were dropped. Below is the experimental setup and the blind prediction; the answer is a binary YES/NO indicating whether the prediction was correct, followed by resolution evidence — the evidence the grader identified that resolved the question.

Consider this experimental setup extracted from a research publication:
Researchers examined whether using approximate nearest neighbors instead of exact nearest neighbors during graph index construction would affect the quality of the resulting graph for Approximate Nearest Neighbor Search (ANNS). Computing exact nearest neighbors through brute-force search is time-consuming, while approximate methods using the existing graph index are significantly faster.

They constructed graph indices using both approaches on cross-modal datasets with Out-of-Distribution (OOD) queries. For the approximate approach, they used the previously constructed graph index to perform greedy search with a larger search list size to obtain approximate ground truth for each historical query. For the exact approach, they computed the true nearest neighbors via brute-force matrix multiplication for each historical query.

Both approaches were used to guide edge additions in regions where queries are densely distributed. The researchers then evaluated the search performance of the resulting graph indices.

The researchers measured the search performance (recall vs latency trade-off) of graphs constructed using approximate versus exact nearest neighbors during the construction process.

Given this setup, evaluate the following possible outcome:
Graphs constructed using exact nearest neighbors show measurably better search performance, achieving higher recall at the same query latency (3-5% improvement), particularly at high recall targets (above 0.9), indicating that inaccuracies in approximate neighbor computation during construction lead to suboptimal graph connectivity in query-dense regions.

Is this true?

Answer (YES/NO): NO